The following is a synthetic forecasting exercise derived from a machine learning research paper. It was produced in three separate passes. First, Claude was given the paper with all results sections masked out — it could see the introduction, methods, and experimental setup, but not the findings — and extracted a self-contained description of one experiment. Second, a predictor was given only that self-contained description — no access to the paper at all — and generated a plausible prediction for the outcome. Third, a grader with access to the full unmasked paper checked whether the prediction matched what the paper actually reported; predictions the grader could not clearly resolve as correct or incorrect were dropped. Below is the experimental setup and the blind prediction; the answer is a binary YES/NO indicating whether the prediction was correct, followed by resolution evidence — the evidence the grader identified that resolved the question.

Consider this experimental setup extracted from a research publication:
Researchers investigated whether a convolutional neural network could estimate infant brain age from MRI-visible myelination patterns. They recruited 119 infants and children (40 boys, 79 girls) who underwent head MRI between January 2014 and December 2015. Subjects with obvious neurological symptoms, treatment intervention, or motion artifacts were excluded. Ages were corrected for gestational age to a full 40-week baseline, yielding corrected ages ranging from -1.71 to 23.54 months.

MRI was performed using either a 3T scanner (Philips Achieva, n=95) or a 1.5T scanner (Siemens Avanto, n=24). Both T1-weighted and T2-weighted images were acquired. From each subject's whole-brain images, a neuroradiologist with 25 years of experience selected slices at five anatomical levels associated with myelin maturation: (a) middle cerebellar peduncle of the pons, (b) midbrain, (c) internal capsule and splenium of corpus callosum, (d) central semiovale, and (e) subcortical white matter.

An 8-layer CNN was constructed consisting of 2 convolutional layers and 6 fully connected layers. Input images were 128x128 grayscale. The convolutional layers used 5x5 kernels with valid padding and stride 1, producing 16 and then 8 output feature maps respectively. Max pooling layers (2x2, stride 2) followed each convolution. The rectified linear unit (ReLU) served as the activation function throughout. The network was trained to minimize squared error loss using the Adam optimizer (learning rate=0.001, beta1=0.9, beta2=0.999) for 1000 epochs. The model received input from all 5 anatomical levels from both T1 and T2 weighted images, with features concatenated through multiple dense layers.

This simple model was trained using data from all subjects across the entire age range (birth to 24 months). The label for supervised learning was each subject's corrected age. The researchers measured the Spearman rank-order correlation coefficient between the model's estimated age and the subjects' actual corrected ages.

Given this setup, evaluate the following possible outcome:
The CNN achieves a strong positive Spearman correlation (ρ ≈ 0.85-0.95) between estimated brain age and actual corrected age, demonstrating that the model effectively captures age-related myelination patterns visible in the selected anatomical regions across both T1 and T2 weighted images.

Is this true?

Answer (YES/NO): NO